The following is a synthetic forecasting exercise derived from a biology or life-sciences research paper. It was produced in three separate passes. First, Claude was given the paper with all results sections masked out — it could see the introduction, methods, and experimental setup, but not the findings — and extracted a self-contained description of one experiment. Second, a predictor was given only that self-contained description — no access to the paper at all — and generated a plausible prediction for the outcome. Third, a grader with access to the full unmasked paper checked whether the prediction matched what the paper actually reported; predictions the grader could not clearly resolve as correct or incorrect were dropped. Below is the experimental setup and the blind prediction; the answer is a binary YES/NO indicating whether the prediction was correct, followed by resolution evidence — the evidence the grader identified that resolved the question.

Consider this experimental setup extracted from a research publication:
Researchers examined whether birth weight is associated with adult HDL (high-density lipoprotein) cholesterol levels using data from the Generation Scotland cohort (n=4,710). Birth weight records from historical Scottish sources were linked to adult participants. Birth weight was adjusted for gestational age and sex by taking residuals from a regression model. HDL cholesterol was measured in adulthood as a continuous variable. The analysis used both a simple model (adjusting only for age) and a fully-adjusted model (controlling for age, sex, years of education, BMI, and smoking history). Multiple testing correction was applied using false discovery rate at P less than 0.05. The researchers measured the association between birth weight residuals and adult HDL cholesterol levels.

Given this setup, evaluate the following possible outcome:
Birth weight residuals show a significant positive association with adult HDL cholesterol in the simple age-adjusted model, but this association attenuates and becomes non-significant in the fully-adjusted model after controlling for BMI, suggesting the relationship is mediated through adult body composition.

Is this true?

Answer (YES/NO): NO